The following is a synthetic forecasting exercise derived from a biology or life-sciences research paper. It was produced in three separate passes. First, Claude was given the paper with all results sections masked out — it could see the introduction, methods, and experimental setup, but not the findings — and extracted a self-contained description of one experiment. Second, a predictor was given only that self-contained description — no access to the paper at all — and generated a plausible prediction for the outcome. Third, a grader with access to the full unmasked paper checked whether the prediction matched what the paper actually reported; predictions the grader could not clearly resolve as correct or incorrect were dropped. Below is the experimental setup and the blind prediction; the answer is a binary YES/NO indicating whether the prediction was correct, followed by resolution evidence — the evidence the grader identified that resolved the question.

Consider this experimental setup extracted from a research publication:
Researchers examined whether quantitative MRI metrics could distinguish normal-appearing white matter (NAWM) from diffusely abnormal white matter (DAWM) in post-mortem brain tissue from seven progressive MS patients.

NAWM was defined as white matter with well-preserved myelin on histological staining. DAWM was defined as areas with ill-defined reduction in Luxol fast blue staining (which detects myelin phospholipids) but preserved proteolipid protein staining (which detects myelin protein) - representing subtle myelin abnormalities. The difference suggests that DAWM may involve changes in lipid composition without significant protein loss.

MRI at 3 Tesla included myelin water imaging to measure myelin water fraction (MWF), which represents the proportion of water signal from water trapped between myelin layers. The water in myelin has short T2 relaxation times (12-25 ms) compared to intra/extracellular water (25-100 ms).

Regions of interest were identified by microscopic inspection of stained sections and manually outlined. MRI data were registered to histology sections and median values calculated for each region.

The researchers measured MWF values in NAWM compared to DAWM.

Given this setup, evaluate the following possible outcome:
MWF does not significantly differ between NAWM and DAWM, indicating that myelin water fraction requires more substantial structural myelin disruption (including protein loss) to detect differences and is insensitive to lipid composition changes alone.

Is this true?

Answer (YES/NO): NO